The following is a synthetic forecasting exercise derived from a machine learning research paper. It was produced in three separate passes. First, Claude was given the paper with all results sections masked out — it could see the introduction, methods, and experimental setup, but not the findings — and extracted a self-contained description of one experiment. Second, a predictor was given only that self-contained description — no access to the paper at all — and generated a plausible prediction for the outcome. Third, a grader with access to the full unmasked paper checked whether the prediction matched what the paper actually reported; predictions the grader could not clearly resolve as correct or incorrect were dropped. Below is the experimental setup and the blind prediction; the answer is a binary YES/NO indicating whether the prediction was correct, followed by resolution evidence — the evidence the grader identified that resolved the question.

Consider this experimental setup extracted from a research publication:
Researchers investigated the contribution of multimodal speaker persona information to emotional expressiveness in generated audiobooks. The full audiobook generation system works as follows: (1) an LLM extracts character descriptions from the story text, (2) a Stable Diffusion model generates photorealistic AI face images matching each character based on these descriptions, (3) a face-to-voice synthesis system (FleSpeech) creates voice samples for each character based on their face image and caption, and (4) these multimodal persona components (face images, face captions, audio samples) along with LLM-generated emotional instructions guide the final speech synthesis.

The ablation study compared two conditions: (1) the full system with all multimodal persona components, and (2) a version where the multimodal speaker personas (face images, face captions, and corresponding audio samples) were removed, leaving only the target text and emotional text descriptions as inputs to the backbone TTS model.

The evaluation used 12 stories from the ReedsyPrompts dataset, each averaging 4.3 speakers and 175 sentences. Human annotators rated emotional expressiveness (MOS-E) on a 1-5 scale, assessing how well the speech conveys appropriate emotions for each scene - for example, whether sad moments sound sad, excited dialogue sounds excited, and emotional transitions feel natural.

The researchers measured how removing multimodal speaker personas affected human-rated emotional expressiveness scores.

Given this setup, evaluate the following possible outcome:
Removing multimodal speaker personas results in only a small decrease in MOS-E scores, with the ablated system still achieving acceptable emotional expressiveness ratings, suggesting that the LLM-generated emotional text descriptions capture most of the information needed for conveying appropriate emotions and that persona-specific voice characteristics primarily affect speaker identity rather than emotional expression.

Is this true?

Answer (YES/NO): NO